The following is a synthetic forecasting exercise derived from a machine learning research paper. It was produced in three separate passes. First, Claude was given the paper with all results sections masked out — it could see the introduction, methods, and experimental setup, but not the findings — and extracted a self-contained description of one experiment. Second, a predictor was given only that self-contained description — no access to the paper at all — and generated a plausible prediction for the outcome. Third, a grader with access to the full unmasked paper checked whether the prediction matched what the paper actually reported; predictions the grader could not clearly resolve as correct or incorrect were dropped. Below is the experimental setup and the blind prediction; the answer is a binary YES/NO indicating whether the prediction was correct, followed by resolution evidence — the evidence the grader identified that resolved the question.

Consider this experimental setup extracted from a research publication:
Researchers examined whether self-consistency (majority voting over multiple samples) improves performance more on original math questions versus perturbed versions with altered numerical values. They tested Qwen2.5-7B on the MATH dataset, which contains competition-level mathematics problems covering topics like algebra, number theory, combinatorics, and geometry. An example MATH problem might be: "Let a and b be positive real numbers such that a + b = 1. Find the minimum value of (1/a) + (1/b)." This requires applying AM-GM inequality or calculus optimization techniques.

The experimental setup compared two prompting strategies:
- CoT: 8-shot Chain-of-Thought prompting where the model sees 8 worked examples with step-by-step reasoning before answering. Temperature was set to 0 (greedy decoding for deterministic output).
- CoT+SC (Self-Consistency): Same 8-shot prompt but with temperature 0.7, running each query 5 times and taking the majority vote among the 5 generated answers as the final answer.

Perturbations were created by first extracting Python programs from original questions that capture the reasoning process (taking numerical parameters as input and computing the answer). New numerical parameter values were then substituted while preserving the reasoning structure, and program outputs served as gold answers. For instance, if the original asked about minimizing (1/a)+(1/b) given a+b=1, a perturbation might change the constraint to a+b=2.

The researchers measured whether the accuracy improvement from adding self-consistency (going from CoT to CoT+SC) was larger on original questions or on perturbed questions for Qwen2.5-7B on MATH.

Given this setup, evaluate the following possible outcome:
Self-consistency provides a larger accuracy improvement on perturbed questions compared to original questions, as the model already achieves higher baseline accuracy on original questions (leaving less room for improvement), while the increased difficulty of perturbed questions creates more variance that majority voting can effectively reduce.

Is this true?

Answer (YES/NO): NO